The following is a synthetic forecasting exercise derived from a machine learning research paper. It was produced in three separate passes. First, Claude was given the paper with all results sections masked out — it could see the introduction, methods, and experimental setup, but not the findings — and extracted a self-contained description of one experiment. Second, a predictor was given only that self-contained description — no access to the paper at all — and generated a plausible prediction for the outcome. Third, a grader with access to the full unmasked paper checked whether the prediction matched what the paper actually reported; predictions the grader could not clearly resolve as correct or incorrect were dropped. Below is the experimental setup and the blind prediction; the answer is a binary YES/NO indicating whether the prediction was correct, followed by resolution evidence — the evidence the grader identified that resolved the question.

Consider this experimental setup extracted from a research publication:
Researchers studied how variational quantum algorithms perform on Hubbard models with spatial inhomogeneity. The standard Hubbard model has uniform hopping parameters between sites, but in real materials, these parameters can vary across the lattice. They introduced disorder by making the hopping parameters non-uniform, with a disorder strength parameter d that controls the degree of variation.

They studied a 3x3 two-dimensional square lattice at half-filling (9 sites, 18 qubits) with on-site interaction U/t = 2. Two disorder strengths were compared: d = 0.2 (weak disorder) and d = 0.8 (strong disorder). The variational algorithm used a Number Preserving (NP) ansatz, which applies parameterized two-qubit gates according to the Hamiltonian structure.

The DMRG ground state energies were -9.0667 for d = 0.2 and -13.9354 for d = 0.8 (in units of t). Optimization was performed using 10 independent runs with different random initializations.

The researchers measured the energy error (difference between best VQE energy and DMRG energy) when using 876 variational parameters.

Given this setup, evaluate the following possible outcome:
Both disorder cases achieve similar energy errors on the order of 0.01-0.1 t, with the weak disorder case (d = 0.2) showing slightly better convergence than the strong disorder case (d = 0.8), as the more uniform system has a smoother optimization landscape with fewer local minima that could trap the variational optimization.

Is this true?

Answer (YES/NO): NO